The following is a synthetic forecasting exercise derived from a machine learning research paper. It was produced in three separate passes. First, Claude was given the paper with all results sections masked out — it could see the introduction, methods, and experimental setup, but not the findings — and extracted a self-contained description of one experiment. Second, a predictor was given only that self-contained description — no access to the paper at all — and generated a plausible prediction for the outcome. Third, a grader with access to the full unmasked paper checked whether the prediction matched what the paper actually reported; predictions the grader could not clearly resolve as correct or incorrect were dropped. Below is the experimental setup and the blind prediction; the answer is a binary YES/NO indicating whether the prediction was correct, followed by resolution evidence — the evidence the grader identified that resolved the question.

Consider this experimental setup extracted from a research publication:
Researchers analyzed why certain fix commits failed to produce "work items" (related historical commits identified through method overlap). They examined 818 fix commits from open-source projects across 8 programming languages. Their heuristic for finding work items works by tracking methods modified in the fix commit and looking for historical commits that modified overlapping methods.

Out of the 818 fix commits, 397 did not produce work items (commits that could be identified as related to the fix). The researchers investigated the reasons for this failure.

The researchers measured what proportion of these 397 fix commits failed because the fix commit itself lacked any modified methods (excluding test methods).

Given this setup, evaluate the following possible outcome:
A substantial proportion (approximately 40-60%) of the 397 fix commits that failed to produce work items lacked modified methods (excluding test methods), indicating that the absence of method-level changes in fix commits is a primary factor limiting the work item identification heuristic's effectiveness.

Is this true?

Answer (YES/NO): NO